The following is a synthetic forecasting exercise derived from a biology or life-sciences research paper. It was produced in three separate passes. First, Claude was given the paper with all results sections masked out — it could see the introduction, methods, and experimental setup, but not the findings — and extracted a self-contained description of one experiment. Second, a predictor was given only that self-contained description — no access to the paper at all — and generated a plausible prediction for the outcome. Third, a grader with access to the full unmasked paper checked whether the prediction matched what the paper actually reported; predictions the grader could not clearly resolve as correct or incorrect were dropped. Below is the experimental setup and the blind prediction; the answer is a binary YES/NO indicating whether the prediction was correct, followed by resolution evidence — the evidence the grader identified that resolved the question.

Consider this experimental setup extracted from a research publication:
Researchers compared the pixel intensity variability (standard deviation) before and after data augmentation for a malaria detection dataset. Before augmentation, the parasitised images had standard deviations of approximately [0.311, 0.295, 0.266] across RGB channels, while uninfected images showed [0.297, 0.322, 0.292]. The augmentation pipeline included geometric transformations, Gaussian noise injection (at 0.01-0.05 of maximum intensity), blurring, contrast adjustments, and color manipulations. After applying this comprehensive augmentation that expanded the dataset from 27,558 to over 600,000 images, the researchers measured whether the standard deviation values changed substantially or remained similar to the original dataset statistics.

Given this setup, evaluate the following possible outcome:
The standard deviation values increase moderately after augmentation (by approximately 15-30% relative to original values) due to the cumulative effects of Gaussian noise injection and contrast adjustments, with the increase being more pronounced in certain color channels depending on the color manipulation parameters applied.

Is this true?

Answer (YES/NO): NO